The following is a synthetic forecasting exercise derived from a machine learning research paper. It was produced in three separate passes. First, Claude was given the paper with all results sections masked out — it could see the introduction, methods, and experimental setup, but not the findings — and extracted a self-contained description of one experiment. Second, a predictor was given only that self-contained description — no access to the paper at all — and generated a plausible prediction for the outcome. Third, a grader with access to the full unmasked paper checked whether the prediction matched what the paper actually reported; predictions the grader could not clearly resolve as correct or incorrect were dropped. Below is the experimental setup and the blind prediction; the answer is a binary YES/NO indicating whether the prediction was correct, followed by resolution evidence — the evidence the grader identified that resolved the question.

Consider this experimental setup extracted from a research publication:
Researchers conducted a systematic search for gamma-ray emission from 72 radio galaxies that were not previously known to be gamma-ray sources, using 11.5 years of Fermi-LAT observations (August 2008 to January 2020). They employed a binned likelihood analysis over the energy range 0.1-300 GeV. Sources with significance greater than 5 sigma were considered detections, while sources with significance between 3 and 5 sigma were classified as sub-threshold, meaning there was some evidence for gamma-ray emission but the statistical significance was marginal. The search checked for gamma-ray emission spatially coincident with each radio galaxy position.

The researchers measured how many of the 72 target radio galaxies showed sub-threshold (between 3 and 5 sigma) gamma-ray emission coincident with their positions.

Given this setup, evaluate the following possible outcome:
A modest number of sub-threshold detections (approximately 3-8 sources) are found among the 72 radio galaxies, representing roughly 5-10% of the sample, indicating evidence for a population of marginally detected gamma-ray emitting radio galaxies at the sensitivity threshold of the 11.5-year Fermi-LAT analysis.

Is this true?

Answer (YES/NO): NO